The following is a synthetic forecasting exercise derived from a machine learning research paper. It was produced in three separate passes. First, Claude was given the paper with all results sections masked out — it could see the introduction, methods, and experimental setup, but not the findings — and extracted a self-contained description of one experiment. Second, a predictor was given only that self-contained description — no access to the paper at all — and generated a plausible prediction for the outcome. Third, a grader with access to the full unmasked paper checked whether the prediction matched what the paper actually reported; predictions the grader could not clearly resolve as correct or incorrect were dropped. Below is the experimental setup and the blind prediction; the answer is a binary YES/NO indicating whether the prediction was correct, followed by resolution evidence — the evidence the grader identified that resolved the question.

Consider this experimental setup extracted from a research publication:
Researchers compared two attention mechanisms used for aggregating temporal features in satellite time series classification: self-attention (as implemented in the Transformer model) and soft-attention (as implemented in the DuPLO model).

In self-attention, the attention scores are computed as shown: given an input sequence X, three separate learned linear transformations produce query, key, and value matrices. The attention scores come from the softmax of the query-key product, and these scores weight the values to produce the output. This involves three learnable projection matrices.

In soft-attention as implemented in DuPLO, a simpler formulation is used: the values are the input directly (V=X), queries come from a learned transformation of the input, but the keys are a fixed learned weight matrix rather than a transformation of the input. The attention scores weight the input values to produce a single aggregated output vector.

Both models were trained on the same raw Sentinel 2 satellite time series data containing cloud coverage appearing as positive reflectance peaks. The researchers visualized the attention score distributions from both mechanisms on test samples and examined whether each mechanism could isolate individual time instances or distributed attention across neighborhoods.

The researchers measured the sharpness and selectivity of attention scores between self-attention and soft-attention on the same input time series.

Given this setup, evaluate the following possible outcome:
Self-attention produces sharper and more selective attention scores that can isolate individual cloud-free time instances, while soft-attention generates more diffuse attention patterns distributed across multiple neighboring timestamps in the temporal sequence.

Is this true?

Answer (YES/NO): YES